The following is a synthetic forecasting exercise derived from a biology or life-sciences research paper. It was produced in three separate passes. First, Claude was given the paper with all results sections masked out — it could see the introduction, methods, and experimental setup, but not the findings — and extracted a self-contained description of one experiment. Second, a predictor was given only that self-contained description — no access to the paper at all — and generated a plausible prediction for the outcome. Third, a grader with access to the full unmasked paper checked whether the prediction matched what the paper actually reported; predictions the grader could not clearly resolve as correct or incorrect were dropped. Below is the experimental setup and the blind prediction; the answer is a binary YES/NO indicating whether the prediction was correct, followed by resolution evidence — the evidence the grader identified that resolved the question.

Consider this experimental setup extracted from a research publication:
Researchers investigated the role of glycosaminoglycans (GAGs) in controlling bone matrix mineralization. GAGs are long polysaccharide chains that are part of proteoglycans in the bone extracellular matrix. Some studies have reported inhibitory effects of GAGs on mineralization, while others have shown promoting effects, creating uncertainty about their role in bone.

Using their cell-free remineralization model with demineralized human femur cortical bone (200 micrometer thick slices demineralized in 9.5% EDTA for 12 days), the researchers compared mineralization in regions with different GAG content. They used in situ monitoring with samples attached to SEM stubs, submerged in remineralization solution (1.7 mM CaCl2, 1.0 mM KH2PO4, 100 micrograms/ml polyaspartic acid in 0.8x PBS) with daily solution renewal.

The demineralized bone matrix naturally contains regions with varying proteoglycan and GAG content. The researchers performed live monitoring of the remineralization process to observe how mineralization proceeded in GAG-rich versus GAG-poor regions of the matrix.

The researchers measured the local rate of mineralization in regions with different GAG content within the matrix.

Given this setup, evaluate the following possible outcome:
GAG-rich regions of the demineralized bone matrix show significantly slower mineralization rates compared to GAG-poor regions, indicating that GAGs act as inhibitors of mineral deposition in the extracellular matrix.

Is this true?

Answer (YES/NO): NO